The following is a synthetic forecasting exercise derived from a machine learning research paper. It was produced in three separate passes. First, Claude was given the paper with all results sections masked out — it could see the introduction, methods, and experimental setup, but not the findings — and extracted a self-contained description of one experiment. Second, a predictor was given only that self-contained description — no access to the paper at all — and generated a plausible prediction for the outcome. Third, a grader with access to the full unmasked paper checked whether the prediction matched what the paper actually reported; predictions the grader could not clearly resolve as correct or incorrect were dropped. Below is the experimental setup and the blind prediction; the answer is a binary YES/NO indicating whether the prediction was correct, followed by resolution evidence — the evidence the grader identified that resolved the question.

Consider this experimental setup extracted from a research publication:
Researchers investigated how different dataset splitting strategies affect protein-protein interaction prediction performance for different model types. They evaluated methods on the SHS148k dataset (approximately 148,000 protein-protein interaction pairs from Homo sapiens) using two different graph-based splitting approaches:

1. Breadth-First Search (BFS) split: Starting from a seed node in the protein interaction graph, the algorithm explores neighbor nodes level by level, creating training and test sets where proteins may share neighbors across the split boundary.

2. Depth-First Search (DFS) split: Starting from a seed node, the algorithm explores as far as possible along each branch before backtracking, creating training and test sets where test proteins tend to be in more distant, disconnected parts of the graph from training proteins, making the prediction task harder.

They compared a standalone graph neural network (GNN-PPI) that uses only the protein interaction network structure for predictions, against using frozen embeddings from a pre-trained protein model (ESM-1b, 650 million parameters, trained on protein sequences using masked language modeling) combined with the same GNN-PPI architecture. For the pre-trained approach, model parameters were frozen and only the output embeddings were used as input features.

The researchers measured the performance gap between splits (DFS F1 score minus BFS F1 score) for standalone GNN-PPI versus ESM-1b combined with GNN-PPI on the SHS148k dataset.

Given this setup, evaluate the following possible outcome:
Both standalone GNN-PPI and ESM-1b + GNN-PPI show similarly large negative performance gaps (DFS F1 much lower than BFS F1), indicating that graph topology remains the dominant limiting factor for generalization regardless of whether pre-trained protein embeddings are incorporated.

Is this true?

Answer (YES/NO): NO